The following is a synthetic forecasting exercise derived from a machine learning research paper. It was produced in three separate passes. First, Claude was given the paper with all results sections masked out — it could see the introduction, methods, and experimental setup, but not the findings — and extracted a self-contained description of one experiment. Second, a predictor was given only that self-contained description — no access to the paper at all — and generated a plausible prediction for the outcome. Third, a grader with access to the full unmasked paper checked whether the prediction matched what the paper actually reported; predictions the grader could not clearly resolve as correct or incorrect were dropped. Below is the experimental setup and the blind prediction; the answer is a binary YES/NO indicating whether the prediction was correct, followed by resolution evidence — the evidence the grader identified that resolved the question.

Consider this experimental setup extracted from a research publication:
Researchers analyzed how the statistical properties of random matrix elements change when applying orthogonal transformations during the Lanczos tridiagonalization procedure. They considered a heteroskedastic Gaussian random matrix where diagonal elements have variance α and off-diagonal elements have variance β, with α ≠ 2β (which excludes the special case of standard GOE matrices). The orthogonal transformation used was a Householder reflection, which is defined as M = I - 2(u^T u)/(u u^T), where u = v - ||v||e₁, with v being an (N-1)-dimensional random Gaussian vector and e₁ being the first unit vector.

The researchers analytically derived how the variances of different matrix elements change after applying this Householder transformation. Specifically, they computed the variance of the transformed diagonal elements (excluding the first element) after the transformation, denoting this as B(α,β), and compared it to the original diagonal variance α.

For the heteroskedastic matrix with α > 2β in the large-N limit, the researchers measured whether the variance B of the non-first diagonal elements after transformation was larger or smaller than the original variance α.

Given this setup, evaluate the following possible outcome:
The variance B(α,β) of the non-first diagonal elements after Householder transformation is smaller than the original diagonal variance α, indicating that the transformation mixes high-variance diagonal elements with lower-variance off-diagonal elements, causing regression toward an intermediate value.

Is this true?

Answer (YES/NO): YES